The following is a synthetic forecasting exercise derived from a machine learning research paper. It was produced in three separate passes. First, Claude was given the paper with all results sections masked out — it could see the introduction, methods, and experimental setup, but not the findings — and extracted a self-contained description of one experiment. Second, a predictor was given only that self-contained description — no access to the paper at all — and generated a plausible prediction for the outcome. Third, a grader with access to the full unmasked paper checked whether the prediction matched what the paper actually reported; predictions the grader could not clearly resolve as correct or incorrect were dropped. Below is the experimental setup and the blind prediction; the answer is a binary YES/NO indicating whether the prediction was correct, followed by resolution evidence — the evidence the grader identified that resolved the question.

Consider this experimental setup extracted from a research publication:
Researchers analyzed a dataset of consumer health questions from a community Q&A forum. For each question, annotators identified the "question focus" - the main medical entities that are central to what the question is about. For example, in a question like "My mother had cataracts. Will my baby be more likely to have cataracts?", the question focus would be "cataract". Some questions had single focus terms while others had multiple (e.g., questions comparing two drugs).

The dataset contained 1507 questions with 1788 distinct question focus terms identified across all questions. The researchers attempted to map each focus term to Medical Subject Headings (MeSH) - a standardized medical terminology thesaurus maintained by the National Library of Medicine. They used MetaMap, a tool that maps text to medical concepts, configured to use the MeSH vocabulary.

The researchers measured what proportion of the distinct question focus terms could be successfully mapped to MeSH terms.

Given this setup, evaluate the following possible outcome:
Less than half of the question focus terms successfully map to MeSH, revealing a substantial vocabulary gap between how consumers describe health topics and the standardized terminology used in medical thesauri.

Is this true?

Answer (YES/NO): NO